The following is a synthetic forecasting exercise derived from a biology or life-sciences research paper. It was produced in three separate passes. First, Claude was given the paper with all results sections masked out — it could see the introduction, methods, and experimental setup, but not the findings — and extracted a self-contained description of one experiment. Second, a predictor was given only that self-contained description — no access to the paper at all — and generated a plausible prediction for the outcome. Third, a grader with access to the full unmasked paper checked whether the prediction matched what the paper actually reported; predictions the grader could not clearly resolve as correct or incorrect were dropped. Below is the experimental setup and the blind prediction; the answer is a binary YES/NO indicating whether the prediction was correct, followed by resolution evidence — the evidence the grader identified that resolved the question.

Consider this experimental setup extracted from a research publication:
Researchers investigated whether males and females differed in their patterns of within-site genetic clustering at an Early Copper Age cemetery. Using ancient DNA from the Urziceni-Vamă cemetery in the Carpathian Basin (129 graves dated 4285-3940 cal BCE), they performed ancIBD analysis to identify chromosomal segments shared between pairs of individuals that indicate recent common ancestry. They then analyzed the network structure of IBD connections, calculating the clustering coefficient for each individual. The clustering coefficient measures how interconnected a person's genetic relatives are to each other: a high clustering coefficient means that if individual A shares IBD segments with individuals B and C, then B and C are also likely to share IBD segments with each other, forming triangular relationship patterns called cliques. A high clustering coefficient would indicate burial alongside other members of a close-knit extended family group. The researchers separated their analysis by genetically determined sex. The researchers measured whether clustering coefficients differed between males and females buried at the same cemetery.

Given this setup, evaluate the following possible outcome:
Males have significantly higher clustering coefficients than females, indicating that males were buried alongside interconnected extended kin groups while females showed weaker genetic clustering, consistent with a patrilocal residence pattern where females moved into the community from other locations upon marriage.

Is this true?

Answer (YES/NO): NO